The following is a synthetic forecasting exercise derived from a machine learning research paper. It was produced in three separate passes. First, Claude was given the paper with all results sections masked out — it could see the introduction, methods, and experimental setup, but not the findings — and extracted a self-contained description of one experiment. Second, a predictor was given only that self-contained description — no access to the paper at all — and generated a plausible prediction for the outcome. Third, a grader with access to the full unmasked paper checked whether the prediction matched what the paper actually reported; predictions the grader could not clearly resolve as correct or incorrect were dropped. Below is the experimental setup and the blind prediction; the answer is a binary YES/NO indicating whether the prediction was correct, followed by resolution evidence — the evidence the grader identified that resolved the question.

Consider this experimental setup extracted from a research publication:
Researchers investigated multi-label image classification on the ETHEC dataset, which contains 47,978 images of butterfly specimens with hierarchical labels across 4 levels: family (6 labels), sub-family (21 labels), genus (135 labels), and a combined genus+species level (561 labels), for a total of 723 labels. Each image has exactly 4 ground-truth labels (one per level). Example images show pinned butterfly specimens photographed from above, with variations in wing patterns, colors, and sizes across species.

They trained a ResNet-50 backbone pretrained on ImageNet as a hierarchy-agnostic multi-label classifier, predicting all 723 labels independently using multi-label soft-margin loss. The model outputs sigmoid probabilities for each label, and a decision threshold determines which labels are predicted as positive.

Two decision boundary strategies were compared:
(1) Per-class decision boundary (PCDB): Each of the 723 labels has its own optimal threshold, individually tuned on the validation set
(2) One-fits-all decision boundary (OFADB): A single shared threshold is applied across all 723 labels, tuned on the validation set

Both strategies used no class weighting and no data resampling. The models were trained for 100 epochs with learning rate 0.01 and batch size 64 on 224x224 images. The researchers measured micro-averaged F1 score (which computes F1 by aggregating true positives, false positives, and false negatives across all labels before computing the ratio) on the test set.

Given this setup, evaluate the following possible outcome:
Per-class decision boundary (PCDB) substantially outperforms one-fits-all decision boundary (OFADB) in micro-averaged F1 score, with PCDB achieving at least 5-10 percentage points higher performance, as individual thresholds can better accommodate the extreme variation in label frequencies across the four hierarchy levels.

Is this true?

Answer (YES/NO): NO